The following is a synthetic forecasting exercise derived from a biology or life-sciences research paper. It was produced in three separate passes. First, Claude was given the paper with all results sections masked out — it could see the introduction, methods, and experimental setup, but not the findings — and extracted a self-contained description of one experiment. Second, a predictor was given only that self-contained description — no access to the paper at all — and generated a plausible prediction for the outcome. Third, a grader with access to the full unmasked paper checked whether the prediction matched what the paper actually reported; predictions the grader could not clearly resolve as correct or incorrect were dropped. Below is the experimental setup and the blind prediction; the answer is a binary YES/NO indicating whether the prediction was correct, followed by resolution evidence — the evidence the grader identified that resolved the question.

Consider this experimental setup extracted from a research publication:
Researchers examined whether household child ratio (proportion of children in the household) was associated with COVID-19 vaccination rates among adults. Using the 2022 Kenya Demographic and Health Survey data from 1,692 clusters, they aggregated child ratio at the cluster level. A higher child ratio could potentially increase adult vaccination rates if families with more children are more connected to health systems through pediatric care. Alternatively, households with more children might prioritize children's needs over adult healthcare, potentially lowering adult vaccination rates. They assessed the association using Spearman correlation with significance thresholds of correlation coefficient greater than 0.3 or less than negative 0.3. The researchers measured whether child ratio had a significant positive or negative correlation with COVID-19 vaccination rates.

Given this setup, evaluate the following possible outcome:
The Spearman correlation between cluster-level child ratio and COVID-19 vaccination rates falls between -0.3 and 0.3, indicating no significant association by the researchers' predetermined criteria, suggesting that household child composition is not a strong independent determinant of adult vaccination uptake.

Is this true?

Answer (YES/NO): NO